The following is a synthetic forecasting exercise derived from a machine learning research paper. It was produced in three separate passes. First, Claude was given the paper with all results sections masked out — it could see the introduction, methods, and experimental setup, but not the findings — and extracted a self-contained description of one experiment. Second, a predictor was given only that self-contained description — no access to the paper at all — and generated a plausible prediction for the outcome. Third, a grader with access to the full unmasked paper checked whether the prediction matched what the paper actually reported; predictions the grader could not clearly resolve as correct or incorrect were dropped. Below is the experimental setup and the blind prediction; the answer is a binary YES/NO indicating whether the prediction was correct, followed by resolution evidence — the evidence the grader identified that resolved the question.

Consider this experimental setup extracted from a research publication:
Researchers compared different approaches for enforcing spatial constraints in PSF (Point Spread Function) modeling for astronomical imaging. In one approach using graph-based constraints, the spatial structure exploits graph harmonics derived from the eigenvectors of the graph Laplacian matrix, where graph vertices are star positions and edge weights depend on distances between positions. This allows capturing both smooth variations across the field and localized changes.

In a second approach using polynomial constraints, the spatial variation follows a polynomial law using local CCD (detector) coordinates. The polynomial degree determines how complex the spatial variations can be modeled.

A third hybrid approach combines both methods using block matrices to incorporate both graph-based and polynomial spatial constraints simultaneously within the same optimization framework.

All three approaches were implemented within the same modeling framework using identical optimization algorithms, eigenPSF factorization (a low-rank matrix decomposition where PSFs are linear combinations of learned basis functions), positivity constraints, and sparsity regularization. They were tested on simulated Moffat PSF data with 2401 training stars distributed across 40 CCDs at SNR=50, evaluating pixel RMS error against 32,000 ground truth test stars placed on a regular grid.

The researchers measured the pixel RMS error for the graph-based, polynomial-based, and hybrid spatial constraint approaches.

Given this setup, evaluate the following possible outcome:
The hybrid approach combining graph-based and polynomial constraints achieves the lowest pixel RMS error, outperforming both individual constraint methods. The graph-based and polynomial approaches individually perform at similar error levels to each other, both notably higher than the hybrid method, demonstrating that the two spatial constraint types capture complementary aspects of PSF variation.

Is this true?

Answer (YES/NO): NO